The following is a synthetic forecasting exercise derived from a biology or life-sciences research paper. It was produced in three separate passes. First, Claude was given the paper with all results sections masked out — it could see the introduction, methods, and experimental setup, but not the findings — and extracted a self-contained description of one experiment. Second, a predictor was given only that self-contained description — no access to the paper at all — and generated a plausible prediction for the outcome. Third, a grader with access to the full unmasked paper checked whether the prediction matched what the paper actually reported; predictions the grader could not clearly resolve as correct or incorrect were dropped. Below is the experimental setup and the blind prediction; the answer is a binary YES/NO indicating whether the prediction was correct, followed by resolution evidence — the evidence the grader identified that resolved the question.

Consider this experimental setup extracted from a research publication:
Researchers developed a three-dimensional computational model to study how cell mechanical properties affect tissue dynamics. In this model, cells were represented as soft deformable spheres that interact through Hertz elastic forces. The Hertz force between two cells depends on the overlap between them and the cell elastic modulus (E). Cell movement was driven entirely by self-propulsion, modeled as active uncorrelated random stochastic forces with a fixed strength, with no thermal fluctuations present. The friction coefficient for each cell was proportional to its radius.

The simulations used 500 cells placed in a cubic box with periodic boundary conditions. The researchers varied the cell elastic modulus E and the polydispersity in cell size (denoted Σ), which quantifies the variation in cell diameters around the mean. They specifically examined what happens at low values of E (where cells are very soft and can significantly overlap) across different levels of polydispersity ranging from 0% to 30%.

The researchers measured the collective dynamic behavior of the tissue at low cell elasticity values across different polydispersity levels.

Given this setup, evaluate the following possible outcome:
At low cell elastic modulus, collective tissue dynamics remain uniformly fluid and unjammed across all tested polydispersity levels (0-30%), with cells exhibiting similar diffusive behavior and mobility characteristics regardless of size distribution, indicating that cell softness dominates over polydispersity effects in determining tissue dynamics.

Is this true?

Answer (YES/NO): YES